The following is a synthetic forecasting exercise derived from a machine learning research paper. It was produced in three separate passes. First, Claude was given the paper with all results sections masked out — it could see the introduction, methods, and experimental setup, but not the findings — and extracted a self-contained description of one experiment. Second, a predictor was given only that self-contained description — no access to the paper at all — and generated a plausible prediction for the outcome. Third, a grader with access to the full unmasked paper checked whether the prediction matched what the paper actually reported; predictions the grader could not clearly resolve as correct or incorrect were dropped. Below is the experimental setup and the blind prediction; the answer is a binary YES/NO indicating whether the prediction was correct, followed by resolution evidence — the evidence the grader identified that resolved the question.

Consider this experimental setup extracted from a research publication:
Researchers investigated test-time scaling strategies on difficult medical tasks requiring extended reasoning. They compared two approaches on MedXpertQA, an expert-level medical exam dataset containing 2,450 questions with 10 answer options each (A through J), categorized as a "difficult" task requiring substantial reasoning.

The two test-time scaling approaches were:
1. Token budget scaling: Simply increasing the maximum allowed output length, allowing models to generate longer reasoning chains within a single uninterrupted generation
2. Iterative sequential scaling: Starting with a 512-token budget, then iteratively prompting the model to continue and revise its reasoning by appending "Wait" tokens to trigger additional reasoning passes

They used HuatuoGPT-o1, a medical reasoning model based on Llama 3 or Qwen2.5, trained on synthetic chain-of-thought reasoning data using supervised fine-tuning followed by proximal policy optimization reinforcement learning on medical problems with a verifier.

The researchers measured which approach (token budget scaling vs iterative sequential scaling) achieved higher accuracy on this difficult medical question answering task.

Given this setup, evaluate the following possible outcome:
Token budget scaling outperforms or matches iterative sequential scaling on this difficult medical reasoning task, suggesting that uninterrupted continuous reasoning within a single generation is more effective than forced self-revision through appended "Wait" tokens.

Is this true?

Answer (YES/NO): NO